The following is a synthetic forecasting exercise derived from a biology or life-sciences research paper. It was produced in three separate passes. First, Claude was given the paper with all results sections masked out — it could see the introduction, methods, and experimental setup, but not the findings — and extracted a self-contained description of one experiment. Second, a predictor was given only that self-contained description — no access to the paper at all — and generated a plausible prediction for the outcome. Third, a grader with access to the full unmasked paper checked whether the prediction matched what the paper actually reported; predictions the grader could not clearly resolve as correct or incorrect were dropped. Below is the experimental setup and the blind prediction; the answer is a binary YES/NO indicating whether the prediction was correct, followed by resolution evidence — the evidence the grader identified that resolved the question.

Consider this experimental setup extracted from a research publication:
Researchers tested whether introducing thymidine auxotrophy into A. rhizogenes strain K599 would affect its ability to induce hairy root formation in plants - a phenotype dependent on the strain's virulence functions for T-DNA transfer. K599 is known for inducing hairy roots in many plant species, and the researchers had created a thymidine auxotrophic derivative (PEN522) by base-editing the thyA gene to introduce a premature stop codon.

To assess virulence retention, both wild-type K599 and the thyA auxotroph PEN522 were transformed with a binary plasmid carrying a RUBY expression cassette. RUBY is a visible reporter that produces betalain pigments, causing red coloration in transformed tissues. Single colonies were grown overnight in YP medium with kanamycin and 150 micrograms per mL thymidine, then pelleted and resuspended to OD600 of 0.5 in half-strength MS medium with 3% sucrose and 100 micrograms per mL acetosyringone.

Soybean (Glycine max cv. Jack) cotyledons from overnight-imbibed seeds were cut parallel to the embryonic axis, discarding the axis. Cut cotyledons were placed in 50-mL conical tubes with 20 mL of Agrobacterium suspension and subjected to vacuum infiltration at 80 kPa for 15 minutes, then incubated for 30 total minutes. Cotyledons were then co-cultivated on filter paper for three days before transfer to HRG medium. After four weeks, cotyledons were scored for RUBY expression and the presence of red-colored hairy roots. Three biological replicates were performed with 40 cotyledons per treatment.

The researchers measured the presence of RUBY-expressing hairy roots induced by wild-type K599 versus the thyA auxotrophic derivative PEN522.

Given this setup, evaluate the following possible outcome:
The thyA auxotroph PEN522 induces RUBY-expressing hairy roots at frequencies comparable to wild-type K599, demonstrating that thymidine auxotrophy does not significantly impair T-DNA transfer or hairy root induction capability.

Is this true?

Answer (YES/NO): YES